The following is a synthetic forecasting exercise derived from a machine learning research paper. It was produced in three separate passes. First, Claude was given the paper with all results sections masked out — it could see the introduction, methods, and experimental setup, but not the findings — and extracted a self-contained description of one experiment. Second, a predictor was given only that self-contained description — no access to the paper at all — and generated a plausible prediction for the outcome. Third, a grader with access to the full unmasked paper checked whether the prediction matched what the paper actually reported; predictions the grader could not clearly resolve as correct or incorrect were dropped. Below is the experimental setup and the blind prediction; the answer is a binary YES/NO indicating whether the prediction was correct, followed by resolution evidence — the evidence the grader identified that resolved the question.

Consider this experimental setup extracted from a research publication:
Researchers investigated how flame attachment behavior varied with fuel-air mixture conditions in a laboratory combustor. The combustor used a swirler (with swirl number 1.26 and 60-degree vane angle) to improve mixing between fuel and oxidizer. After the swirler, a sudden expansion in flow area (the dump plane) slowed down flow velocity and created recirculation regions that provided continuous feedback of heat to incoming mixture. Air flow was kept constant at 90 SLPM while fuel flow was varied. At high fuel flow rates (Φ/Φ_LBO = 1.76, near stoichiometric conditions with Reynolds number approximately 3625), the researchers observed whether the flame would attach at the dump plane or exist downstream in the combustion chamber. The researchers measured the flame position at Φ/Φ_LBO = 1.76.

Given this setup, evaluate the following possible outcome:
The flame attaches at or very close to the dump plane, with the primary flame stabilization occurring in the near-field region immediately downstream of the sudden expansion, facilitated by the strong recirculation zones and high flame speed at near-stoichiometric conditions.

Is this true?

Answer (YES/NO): YES